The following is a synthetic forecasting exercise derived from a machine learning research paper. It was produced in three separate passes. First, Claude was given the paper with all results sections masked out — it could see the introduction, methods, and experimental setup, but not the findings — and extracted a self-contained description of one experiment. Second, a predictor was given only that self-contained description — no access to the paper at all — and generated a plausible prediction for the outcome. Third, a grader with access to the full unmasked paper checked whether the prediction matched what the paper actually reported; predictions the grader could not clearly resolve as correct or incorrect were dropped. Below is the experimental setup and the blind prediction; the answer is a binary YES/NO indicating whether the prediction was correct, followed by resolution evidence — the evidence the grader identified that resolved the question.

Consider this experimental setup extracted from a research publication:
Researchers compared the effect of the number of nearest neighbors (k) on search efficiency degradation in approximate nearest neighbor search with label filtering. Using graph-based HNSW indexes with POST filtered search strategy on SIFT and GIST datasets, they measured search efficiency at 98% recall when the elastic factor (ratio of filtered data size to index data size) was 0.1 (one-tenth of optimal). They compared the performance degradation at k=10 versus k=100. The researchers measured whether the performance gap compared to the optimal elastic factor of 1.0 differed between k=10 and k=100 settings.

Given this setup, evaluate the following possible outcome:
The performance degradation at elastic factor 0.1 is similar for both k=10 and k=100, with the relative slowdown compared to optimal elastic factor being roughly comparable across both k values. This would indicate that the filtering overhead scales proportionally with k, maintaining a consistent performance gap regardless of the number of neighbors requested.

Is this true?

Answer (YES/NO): NO